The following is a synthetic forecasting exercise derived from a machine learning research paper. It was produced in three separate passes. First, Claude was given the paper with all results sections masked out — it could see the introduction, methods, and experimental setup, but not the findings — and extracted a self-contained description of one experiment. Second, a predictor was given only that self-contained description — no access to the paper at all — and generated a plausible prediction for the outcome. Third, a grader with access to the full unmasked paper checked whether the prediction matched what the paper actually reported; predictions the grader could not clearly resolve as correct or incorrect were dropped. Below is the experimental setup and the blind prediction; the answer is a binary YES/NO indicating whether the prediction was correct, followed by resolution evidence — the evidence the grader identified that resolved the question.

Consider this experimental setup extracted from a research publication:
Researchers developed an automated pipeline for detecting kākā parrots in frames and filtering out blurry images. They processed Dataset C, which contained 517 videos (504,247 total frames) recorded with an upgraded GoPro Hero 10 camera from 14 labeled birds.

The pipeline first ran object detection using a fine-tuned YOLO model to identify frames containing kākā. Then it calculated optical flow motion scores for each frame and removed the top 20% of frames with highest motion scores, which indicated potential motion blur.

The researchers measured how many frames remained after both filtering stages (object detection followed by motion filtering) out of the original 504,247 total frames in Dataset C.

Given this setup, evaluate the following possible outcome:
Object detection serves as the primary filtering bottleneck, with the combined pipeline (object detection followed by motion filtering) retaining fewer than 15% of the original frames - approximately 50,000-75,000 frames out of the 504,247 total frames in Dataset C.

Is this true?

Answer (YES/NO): NO